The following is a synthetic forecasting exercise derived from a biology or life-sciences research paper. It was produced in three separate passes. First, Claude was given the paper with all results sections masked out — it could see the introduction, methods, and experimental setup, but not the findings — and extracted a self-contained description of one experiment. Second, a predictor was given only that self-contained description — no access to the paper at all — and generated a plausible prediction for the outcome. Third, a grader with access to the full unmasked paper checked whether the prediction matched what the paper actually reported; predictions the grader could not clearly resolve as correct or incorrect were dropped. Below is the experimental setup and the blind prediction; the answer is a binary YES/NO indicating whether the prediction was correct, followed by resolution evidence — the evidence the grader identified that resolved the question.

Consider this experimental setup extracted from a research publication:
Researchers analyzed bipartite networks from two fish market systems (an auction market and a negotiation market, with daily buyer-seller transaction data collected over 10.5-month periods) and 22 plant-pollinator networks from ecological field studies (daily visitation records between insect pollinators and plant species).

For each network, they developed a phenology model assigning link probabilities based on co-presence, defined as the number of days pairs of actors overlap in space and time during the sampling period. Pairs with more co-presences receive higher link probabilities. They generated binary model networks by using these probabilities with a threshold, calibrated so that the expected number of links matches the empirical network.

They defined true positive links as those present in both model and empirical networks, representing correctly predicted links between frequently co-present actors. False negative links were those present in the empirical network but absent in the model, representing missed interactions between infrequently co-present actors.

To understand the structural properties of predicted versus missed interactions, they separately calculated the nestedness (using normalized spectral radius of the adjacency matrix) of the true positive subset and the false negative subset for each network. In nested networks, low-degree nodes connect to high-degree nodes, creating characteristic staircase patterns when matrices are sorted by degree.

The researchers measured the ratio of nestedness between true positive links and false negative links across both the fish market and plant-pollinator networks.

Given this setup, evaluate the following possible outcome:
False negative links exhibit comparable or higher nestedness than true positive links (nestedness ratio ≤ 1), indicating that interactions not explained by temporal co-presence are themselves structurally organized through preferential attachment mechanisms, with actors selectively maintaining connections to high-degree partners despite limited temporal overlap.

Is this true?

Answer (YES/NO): NO